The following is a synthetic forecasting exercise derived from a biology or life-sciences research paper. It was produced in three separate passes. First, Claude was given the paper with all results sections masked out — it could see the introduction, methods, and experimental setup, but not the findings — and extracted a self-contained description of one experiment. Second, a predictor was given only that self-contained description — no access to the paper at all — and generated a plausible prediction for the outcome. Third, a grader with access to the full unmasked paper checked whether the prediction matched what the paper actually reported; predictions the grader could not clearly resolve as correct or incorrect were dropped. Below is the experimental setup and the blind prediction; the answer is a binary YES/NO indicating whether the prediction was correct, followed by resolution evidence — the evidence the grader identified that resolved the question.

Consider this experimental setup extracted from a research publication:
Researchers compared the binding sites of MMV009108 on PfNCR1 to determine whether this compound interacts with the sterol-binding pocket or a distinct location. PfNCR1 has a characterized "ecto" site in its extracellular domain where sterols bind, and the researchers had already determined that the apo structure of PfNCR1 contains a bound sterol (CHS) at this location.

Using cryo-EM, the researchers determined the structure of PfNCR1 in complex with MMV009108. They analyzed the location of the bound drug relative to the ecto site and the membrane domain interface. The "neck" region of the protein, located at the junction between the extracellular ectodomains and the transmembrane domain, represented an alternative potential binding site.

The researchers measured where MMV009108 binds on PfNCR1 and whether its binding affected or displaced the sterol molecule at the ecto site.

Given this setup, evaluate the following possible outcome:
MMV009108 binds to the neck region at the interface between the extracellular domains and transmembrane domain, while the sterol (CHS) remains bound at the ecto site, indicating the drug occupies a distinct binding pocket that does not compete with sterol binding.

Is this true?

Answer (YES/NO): YES